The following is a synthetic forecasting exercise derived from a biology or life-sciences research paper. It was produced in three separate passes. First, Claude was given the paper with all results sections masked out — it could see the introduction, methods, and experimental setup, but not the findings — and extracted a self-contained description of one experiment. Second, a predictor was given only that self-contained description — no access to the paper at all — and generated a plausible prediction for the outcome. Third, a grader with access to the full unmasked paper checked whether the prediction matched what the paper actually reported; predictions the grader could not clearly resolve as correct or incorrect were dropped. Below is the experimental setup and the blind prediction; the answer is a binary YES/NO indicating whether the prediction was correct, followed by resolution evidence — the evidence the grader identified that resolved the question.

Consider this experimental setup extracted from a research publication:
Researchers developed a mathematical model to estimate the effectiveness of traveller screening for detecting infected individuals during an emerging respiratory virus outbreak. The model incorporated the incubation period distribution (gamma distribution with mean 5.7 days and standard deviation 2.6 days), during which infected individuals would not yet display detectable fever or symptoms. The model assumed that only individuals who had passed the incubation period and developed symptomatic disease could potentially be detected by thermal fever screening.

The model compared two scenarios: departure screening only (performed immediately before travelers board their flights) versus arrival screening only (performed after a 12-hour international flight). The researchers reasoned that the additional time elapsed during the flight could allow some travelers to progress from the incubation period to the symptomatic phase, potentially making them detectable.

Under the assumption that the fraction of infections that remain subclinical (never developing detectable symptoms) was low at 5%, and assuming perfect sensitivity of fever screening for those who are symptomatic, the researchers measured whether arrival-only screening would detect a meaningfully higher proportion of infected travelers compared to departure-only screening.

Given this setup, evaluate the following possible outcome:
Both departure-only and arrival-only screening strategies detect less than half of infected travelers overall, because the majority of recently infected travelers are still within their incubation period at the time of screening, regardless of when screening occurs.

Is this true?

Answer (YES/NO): YES